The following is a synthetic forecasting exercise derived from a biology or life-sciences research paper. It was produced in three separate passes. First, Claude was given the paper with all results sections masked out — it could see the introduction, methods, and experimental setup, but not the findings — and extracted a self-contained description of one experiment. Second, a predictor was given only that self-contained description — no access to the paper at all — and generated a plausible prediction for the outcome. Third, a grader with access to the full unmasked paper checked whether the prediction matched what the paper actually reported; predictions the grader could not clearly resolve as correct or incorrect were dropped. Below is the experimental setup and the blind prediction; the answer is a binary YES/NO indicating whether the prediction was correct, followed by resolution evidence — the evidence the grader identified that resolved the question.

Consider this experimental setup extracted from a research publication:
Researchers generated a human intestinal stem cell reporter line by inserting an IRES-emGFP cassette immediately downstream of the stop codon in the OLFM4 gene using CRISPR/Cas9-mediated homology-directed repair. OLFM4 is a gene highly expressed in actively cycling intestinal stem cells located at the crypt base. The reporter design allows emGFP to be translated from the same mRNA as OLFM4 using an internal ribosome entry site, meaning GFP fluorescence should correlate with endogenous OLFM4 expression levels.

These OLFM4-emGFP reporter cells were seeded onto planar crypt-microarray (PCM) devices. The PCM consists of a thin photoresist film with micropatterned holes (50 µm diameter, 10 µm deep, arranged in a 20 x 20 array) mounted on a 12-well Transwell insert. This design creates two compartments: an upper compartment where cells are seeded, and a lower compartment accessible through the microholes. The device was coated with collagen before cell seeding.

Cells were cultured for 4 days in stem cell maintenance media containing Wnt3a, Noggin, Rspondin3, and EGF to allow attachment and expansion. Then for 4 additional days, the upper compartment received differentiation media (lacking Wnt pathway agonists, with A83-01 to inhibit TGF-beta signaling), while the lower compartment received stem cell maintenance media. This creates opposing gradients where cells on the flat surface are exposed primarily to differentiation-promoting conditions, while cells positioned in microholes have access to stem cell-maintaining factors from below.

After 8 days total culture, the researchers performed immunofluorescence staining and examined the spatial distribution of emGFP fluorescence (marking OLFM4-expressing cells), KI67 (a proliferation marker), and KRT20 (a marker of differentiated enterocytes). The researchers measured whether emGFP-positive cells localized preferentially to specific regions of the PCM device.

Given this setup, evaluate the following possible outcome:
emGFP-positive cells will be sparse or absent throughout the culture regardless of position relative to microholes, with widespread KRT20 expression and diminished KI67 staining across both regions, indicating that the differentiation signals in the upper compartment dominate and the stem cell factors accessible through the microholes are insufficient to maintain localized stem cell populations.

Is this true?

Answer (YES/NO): NO